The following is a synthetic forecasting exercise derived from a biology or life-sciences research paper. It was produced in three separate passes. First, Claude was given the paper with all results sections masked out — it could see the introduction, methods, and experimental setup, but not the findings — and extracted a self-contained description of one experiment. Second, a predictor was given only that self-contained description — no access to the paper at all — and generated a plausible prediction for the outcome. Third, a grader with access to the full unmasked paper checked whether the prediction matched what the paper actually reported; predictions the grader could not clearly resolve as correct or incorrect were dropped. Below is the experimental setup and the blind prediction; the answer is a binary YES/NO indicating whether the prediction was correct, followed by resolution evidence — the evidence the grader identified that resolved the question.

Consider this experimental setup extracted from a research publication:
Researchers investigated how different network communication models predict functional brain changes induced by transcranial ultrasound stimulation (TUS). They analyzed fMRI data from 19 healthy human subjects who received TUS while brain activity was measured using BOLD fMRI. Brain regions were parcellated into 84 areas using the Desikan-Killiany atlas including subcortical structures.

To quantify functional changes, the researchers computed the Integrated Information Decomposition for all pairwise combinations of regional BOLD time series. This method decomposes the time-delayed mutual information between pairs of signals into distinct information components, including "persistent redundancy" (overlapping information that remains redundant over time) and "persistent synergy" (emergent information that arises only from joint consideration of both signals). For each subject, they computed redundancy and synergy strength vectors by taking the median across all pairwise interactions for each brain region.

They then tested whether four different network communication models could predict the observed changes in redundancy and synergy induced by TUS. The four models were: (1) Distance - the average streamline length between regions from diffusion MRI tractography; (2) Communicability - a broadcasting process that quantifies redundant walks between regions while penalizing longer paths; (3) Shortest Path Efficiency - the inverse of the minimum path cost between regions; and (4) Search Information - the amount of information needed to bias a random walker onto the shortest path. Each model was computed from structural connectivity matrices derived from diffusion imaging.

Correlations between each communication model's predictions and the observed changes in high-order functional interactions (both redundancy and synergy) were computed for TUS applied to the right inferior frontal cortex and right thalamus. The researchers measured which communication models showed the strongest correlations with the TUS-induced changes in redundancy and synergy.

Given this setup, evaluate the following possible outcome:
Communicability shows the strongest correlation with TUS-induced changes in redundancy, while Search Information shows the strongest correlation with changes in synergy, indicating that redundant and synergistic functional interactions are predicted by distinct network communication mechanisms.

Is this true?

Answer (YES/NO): NO